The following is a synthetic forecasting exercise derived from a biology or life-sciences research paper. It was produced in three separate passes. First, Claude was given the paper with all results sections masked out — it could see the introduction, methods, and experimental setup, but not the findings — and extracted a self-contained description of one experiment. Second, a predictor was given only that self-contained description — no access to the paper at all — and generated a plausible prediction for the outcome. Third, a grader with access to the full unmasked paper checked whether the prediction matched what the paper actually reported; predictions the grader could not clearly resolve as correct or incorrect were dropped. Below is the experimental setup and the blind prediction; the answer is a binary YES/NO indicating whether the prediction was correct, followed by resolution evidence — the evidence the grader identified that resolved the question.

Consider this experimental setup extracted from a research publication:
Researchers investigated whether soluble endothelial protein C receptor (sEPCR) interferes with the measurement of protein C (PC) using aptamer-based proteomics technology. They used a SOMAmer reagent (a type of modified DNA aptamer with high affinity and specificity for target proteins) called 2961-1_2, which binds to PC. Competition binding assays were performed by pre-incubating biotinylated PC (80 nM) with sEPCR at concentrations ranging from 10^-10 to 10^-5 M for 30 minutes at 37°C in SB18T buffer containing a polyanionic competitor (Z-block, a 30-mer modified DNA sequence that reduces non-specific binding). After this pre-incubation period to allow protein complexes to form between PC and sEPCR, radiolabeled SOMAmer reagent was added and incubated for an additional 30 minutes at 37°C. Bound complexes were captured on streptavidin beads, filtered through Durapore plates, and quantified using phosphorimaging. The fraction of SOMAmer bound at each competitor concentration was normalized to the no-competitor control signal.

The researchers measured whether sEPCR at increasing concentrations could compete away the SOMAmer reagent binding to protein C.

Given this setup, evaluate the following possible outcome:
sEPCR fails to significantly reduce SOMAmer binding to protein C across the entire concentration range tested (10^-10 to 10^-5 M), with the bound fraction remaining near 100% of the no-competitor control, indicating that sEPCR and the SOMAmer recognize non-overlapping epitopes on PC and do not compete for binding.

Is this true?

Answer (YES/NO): YES